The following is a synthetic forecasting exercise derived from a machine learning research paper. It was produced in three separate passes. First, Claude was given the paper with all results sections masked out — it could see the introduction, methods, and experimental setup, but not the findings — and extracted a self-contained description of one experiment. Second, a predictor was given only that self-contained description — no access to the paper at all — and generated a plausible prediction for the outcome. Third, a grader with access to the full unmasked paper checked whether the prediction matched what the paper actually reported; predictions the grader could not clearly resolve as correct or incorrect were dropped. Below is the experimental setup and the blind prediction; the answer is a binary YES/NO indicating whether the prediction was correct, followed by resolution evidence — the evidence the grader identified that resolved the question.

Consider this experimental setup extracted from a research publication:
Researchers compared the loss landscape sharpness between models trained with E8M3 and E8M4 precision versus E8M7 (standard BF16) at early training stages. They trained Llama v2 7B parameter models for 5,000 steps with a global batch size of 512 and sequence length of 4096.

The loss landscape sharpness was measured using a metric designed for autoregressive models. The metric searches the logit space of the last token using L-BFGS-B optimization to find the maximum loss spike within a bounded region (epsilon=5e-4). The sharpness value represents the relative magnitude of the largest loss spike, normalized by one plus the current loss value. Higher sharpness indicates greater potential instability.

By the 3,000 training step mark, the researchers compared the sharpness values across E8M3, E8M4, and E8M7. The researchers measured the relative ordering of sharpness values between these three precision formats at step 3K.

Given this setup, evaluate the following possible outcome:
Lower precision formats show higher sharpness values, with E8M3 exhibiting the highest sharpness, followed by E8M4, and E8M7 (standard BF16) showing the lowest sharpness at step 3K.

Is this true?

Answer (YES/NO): YES